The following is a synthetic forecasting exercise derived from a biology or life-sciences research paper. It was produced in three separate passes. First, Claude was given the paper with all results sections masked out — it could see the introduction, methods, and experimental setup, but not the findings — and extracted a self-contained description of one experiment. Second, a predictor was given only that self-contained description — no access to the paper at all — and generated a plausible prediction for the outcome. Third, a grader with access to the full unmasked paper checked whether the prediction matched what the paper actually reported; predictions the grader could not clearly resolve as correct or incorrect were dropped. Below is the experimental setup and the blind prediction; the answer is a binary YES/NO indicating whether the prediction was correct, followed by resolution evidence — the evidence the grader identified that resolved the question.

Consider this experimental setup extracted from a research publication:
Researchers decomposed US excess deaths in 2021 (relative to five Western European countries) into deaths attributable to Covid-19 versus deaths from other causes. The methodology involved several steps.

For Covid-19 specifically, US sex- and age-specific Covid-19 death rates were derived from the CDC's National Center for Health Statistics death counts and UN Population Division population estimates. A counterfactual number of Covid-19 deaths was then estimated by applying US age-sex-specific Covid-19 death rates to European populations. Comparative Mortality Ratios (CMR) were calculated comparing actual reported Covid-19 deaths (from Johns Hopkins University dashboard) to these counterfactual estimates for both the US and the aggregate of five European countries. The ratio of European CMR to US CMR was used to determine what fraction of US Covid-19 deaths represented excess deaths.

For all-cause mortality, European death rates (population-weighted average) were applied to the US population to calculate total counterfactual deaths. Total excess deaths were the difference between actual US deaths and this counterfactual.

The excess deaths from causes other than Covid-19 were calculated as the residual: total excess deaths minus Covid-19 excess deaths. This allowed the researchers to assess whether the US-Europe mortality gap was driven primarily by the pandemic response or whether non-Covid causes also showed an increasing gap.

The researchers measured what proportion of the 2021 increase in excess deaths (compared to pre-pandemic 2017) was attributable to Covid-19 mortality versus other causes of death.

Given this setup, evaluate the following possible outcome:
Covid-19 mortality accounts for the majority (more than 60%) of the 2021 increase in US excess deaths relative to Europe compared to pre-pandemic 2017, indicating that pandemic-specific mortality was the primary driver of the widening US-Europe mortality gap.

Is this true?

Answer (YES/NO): NO